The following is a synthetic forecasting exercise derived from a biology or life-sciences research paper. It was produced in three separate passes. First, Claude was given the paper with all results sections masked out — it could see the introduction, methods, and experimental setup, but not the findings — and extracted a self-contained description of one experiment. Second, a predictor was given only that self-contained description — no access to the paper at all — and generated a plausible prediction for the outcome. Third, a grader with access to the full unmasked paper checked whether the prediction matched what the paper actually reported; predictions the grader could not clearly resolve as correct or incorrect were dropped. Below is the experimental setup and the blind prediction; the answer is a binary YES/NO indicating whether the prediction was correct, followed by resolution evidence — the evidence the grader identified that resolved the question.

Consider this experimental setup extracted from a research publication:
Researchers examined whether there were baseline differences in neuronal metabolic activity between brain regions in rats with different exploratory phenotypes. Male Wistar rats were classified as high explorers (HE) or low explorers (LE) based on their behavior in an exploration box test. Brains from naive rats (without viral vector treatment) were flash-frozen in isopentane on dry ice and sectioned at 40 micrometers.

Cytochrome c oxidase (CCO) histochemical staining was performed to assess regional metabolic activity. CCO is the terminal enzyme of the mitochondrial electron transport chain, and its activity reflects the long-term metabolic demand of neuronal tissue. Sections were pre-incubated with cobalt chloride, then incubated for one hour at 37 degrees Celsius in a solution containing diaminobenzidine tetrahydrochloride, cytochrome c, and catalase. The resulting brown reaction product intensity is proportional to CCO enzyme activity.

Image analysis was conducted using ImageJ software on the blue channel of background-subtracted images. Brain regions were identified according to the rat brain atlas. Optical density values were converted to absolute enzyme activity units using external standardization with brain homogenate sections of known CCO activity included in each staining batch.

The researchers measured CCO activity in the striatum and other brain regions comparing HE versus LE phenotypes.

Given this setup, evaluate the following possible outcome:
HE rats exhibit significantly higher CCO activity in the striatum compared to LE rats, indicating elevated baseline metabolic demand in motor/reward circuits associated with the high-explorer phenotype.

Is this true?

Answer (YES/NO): NO